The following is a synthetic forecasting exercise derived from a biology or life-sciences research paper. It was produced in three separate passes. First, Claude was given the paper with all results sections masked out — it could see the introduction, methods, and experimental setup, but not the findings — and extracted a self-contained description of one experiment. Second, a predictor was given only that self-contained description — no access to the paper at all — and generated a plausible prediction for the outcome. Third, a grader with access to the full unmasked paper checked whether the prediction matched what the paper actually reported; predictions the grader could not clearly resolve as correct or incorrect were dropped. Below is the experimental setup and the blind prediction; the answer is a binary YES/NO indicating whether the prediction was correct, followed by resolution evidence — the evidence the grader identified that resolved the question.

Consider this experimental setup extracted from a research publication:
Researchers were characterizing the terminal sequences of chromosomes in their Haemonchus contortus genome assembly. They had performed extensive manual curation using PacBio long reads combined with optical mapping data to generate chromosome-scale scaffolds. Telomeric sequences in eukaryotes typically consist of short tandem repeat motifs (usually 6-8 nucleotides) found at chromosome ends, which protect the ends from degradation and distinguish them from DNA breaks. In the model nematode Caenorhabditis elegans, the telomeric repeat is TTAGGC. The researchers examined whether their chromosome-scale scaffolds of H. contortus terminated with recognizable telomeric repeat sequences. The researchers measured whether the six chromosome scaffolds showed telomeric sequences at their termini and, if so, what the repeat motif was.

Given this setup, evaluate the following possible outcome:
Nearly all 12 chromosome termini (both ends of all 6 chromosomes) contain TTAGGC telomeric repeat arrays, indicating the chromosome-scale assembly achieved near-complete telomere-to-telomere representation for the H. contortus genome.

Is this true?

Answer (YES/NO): YES